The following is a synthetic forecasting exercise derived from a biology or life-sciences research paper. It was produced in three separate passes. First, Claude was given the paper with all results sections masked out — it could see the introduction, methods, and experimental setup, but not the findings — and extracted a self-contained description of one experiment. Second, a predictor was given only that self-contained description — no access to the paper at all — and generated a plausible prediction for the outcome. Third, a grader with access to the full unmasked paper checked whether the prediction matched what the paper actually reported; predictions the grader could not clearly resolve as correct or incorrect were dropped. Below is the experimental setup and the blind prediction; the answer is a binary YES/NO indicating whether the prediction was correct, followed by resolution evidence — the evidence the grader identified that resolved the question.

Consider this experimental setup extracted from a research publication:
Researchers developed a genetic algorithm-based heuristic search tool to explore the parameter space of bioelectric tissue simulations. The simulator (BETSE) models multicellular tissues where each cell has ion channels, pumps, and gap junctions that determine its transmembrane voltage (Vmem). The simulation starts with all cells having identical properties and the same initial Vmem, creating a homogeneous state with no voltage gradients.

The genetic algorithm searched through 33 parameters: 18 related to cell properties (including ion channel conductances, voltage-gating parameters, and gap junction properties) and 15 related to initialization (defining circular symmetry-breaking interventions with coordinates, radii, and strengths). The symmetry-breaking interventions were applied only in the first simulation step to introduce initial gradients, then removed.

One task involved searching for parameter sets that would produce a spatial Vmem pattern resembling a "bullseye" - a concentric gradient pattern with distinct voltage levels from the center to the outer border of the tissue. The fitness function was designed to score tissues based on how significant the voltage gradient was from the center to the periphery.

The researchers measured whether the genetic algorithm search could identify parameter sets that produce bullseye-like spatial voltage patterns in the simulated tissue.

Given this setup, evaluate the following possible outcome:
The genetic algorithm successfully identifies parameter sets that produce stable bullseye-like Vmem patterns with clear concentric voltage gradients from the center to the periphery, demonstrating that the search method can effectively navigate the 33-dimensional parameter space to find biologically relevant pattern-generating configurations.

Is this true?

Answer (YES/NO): NO